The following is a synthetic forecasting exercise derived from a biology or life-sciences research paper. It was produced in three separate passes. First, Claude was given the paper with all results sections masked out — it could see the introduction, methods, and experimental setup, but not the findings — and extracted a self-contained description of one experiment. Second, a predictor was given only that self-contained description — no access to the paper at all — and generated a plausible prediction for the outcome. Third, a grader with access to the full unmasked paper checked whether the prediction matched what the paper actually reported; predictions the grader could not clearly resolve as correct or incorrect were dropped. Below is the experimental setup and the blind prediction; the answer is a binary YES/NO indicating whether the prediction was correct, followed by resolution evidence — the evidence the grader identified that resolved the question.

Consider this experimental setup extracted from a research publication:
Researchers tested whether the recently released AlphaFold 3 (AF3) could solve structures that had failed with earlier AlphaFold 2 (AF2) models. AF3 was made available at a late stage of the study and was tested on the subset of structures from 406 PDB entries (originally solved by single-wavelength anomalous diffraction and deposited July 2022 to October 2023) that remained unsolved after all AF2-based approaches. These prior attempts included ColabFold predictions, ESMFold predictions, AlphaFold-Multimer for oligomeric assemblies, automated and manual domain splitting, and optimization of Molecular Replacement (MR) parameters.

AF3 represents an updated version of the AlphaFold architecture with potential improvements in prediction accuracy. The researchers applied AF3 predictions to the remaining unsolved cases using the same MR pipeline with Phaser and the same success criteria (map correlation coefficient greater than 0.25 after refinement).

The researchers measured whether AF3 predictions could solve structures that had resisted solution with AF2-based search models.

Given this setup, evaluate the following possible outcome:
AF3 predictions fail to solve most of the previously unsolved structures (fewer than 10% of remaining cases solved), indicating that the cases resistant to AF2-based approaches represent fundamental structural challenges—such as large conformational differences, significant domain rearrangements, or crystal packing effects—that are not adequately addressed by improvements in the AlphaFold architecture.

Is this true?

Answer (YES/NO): YES